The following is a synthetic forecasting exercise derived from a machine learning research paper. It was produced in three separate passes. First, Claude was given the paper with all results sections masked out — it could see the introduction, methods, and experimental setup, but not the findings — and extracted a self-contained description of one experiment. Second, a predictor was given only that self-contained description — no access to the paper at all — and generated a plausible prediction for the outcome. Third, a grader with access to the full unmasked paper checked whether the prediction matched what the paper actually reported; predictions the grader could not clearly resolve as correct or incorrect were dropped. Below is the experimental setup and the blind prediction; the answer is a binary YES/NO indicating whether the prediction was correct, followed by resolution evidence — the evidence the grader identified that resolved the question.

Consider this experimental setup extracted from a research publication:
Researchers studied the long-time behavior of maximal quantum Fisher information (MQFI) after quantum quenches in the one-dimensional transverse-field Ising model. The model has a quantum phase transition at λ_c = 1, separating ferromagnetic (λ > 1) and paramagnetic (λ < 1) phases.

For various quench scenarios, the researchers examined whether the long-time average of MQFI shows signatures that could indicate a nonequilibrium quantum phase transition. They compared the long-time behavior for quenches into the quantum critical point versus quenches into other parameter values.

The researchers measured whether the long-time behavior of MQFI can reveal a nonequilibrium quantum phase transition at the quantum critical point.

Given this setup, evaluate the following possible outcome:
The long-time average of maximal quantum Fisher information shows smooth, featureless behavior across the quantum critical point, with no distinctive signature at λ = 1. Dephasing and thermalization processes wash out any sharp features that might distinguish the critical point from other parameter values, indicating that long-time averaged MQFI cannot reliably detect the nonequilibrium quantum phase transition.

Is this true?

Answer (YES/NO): NO